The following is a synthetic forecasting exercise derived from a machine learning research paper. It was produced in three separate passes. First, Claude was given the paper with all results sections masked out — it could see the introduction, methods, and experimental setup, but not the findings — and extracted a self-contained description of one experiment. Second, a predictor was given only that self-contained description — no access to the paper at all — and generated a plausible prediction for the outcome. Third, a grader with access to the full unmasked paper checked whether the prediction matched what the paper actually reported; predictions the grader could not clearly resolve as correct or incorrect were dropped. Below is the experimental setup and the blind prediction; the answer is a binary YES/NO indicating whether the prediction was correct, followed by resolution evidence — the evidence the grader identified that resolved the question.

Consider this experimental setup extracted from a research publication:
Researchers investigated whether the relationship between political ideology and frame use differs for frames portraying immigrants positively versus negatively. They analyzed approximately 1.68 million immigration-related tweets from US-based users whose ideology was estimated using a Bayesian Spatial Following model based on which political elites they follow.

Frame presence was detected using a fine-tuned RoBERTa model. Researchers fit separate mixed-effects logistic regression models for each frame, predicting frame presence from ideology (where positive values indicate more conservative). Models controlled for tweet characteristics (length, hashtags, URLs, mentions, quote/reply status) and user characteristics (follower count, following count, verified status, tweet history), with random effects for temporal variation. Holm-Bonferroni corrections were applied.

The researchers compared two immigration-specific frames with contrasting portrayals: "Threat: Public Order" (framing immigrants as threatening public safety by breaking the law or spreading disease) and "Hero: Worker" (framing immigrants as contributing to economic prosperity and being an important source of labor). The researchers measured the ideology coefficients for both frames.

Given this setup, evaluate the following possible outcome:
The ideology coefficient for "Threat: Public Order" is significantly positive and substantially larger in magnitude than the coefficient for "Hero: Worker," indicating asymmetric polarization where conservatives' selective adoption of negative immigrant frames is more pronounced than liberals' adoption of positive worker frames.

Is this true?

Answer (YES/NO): YES